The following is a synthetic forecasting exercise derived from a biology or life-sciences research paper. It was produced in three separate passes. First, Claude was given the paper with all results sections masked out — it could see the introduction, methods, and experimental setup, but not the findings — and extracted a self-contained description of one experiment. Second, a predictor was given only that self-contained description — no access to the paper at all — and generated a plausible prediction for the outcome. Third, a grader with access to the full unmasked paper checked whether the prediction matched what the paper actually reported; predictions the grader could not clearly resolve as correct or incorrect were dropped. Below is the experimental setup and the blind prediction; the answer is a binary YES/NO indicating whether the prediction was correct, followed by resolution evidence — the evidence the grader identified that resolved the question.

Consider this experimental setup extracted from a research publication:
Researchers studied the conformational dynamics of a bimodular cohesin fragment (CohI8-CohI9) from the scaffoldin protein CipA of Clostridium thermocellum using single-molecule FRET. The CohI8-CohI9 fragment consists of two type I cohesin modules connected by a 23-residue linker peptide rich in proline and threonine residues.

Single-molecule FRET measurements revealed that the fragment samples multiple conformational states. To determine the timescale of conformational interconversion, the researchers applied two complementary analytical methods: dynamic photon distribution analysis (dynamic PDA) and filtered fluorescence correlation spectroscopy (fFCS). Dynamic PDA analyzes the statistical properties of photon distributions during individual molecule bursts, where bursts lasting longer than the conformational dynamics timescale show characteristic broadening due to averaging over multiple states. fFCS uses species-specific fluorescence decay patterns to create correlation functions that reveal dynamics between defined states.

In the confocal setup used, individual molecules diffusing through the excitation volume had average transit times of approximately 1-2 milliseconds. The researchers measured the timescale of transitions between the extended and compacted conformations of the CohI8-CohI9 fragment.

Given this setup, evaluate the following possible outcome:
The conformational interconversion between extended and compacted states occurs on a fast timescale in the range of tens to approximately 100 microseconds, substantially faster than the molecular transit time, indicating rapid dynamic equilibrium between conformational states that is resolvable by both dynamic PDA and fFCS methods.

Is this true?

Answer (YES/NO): NO